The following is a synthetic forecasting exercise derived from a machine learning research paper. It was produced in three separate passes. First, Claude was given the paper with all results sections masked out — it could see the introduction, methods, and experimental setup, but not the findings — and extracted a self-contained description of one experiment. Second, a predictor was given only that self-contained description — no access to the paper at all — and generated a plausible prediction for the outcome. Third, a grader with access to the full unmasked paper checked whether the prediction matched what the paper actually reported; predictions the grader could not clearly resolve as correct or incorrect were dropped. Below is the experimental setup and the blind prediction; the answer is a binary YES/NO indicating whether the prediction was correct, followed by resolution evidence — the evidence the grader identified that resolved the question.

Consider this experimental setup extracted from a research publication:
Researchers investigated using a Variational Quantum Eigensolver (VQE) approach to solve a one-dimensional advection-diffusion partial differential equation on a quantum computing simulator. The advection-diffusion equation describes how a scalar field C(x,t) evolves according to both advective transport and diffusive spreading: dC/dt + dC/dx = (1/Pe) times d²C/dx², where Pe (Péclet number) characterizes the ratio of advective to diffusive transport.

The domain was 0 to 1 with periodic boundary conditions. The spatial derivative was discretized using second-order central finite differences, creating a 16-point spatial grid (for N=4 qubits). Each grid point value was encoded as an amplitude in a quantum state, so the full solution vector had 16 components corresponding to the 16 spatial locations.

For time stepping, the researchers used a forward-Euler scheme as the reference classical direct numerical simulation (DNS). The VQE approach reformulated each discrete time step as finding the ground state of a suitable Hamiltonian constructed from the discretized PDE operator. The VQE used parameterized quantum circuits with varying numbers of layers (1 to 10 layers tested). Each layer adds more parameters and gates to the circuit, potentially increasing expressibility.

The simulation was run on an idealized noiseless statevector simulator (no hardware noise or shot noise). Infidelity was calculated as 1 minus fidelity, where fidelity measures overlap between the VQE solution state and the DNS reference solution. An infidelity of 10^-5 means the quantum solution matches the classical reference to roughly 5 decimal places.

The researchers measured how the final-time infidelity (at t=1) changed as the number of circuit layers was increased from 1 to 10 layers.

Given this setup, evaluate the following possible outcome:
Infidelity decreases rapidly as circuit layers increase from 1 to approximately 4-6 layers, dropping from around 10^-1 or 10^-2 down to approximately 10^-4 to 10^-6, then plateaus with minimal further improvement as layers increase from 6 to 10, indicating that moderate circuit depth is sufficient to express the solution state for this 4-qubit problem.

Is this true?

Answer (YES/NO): NO